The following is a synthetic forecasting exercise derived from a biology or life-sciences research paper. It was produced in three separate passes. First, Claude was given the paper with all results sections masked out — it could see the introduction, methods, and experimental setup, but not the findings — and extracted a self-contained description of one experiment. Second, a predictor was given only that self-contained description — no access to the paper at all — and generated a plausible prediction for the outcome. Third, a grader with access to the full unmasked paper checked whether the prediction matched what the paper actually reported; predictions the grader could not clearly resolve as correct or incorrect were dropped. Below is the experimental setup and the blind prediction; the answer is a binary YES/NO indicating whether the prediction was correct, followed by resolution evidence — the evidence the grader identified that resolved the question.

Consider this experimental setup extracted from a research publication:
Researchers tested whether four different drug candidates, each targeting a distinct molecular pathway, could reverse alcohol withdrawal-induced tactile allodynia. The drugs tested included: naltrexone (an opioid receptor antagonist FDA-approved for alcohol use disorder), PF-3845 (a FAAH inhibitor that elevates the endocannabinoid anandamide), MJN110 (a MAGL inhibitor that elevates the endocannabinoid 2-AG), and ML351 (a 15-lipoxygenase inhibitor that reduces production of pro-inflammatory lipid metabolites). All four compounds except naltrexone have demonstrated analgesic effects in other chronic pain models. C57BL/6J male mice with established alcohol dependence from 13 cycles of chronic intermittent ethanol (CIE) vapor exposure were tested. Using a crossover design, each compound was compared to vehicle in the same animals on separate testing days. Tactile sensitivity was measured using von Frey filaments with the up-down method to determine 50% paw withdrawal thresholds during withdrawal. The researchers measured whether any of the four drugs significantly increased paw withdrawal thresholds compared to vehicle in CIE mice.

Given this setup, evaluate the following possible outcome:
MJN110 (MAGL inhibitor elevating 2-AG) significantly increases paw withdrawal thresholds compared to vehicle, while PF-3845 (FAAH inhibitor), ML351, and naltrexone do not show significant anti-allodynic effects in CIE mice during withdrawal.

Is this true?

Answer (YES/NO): NO